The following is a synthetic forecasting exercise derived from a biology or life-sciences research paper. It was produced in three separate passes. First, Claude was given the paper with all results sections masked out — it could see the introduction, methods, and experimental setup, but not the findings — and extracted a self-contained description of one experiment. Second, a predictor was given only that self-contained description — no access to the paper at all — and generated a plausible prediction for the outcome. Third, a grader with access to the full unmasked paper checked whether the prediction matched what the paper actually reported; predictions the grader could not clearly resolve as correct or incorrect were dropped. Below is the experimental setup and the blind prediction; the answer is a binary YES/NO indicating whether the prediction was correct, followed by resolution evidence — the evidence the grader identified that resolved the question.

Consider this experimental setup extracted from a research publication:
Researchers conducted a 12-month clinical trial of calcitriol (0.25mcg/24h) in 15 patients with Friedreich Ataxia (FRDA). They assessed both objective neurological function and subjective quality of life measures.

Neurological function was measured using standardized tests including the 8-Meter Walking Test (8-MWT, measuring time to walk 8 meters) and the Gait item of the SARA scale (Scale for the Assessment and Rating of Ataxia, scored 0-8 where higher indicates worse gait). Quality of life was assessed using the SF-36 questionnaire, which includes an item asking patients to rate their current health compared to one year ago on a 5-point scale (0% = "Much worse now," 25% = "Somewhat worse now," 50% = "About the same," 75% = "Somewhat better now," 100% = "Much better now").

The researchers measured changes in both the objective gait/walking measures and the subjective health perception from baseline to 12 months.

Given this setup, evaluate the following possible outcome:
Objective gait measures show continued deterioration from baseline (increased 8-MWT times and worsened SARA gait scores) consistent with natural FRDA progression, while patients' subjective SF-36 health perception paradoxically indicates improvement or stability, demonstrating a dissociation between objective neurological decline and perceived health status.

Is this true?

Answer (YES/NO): YES